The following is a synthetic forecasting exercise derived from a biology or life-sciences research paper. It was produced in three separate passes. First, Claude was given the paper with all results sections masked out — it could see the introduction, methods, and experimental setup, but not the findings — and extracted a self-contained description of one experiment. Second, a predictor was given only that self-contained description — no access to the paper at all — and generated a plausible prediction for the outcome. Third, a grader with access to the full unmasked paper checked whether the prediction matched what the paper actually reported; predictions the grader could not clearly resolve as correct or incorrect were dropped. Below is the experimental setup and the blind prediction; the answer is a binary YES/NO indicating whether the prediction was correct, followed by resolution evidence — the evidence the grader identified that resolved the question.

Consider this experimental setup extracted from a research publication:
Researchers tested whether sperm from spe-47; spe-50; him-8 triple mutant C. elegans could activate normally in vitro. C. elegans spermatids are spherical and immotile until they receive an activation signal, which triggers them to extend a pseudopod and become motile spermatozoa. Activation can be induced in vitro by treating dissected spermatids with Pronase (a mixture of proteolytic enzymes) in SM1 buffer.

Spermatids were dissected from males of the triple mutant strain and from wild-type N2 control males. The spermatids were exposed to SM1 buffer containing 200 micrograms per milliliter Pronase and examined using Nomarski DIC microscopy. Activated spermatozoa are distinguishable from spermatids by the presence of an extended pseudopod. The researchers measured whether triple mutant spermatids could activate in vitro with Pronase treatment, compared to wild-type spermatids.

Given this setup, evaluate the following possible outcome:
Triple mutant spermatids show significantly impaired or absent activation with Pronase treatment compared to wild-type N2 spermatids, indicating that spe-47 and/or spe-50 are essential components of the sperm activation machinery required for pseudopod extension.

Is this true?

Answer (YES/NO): NO